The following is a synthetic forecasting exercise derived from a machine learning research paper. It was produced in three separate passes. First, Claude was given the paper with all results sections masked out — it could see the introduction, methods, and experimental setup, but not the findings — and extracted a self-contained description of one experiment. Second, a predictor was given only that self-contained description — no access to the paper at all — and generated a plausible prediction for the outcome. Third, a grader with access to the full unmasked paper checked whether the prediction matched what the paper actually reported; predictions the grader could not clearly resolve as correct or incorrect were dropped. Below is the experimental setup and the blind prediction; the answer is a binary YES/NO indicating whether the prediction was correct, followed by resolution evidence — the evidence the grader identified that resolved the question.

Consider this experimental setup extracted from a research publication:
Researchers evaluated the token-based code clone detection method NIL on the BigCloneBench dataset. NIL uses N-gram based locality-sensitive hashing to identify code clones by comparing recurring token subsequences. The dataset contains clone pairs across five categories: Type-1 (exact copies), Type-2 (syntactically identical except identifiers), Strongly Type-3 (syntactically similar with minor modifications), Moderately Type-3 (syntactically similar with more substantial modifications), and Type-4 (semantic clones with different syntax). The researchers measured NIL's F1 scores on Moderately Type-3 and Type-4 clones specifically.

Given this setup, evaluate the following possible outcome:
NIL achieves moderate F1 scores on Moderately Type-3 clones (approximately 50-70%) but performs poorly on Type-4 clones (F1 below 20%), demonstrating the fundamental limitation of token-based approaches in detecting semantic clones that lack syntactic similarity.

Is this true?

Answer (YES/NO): NO